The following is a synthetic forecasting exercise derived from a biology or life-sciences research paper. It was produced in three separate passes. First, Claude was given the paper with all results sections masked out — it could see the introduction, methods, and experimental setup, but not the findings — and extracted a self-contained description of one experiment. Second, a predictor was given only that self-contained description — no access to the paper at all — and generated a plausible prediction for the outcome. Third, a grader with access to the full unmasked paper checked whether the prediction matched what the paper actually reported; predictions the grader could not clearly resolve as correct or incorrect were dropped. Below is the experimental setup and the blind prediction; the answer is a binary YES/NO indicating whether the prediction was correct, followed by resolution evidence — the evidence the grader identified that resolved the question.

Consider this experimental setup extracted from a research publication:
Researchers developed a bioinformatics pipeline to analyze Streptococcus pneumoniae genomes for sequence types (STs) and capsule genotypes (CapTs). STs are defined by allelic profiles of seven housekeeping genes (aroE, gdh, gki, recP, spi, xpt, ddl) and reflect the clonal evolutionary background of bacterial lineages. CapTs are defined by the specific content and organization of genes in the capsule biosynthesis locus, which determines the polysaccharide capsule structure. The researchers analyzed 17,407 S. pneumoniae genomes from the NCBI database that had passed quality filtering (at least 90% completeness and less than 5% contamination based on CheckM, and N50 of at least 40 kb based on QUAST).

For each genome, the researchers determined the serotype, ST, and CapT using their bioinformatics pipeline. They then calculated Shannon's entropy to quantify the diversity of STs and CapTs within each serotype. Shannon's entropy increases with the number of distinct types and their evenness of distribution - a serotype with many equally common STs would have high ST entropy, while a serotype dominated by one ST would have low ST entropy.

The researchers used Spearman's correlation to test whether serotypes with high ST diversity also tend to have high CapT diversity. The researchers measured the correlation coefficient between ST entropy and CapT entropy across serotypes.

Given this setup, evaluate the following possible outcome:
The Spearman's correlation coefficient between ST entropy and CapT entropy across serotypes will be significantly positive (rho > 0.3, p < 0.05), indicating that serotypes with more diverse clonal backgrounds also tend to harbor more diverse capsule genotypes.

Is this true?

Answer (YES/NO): NO